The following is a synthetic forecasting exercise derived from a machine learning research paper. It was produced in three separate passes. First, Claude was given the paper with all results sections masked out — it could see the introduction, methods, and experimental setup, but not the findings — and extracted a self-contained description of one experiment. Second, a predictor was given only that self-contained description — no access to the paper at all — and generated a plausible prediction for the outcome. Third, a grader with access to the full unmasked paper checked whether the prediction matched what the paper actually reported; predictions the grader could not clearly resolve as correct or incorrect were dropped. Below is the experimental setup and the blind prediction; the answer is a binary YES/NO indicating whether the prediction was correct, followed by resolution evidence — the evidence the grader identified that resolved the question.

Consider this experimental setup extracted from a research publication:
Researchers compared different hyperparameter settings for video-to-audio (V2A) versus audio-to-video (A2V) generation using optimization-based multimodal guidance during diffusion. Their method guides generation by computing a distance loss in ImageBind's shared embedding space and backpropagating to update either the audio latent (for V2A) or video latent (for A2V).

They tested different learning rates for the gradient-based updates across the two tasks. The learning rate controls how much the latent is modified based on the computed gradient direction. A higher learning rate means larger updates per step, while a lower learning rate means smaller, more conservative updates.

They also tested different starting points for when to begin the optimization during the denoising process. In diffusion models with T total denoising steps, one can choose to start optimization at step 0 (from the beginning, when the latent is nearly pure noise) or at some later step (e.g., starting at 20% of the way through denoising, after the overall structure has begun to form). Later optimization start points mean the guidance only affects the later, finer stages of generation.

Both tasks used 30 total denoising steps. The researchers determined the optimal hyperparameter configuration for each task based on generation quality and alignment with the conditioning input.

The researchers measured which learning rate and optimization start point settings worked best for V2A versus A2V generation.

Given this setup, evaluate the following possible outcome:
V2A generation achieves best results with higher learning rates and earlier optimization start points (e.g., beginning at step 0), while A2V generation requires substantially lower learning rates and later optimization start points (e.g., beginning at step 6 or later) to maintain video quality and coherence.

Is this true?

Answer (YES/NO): NO